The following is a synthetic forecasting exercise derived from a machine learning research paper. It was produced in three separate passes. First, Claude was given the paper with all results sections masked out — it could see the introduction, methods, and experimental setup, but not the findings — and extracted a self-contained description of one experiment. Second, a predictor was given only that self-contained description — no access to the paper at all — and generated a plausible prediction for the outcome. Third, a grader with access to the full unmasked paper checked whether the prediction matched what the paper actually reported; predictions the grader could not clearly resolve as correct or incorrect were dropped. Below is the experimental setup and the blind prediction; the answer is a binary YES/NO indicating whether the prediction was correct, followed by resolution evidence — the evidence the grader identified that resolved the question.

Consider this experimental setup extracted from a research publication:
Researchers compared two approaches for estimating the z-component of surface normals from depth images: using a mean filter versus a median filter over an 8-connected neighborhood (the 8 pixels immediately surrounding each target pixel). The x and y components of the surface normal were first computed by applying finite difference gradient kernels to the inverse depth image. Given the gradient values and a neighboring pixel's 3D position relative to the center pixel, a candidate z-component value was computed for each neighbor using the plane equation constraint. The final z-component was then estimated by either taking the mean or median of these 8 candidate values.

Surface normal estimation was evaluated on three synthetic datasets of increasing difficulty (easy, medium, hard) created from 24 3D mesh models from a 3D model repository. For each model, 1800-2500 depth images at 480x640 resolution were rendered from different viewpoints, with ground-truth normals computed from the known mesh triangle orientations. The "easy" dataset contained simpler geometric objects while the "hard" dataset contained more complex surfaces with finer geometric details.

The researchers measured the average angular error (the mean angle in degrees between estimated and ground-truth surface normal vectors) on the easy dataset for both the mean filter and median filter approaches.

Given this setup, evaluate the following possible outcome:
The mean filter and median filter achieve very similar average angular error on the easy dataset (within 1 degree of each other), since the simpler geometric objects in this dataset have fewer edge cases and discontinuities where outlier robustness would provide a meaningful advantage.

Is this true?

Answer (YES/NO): YES